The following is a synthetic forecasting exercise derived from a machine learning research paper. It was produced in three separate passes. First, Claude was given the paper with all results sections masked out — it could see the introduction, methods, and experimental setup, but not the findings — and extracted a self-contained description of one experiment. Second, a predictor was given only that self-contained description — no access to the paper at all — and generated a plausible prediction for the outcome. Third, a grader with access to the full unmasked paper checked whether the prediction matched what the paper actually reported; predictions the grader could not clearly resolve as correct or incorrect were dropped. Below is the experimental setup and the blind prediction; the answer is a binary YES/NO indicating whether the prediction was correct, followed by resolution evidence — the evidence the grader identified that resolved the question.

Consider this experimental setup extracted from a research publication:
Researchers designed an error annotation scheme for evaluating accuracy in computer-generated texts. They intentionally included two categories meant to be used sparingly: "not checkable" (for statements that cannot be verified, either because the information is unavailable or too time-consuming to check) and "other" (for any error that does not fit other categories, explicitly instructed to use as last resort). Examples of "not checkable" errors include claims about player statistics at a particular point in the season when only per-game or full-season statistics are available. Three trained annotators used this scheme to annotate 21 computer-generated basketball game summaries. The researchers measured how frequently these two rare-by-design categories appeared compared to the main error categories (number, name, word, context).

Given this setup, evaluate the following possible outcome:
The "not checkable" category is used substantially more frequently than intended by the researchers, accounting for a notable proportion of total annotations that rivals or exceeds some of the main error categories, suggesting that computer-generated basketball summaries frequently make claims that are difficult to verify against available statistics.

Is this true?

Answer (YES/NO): NO